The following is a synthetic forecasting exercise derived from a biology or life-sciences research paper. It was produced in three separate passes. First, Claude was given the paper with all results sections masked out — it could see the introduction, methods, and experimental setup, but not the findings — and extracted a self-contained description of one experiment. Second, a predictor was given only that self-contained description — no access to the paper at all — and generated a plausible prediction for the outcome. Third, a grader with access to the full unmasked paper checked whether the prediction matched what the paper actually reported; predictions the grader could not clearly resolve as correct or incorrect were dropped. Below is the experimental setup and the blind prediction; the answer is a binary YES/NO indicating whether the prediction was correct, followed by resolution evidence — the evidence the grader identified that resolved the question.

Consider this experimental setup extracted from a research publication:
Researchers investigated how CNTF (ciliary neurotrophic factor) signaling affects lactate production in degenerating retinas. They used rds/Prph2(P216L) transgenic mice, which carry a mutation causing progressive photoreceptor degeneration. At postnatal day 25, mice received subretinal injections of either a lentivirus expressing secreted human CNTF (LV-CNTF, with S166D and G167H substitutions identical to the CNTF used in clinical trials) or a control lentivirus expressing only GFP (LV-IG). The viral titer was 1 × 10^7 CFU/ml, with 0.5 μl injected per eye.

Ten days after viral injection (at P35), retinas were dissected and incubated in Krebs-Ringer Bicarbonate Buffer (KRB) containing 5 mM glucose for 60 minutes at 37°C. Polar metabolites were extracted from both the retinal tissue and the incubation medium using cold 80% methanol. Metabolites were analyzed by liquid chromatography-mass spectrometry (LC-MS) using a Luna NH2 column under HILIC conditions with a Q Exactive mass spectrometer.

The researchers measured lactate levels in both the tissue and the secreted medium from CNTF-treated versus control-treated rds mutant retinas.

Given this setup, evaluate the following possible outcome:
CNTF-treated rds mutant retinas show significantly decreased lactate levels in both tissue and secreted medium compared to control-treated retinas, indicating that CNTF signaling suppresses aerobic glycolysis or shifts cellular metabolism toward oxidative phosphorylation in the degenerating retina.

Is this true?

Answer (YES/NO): NO